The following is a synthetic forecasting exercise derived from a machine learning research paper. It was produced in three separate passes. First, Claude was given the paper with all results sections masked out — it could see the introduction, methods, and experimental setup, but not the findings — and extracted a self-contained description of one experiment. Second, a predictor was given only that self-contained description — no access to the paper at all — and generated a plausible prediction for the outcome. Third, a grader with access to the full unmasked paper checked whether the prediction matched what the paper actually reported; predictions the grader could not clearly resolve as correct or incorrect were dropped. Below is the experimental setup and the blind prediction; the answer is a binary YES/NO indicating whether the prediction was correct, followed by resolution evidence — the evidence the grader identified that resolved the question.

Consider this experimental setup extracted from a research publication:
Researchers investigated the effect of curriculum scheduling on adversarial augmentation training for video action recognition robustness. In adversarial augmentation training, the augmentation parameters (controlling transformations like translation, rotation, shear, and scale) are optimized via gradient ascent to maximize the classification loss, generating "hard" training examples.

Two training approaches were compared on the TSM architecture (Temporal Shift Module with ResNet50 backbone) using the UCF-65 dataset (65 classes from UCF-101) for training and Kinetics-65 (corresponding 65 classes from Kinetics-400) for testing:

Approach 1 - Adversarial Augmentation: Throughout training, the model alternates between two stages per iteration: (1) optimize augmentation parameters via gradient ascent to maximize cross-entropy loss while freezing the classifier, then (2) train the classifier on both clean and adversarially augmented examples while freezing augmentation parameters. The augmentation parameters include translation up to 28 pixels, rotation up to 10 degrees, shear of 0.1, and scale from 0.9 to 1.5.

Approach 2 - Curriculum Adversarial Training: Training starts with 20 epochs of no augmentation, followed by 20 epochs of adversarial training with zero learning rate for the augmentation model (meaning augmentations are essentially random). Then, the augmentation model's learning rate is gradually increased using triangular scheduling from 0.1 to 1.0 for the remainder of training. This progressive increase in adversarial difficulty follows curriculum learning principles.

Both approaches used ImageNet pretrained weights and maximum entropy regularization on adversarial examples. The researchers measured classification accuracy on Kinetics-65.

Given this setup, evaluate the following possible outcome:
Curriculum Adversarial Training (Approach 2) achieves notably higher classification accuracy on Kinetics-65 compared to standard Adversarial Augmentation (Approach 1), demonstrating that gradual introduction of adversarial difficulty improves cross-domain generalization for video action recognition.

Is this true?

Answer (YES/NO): NO